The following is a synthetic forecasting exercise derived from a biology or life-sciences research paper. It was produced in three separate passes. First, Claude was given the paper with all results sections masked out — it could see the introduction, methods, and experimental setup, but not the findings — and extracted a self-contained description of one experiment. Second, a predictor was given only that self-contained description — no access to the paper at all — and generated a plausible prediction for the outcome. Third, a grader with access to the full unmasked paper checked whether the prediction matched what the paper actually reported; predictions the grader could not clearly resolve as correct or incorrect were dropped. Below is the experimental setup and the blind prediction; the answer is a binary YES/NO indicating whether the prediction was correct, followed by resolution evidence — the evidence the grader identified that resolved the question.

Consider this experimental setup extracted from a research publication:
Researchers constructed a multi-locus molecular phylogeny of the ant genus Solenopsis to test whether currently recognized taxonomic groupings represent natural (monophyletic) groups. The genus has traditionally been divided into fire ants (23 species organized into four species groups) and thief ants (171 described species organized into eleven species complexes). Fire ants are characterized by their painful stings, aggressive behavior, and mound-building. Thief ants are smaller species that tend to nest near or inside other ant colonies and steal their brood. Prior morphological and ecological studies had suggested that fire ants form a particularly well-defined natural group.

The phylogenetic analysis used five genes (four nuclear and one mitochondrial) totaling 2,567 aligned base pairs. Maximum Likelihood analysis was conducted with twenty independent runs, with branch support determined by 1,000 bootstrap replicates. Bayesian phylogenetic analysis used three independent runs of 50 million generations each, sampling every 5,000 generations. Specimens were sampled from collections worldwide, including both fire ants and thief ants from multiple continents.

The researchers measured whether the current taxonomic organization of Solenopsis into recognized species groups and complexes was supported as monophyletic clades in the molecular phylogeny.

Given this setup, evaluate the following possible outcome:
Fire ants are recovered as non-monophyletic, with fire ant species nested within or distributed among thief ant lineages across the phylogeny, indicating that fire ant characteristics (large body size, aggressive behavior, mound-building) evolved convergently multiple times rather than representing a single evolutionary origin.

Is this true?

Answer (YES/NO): NO